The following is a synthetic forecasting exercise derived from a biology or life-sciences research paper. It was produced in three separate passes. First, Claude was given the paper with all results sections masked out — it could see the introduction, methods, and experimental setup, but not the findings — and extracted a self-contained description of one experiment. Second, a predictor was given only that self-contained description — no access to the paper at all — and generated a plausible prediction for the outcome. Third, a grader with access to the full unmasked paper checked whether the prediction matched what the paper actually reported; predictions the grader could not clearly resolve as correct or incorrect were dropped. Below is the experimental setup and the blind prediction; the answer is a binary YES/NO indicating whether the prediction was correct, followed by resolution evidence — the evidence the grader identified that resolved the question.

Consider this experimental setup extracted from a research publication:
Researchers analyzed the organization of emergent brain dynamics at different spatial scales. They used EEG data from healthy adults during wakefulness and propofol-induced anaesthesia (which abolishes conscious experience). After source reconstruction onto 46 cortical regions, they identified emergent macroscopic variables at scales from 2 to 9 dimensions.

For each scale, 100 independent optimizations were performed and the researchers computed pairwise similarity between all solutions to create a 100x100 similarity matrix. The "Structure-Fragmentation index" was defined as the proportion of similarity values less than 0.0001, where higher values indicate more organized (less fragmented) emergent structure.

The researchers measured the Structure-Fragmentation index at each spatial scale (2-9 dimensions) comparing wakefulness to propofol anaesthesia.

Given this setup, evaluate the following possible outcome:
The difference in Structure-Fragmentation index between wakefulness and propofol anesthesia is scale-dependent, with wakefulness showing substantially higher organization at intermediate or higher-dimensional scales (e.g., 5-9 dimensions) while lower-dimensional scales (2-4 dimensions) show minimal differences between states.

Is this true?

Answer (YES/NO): NO